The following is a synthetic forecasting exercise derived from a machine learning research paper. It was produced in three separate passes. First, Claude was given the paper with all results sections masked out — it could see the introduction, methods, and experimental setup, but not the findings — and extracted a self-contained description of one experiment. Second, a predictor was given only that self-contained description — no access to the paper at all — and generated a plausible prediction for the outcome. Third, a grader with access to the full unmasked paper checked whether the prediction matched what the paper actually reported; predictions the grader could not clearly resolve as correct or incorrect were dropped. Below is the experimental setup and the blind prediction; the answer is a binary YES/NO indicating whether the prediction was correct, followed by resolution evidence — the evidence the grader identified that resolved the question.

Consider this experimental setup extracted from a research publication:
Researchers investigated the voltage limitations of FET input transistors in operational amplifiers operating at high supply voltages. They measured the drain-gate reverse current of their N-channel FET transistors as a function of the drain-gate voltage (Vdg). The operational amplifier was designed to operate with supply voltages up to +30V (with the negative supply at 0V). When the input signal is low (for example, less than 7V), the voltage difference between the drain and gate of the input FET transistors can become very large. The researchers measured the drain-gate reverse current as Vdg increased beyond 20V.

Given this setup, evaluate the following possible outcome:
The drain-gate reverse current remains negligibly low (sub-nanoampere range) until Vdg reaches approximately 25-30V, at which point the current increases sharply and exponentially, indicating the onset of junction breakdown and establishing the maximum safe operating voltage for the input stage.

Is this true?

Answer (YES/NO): NO